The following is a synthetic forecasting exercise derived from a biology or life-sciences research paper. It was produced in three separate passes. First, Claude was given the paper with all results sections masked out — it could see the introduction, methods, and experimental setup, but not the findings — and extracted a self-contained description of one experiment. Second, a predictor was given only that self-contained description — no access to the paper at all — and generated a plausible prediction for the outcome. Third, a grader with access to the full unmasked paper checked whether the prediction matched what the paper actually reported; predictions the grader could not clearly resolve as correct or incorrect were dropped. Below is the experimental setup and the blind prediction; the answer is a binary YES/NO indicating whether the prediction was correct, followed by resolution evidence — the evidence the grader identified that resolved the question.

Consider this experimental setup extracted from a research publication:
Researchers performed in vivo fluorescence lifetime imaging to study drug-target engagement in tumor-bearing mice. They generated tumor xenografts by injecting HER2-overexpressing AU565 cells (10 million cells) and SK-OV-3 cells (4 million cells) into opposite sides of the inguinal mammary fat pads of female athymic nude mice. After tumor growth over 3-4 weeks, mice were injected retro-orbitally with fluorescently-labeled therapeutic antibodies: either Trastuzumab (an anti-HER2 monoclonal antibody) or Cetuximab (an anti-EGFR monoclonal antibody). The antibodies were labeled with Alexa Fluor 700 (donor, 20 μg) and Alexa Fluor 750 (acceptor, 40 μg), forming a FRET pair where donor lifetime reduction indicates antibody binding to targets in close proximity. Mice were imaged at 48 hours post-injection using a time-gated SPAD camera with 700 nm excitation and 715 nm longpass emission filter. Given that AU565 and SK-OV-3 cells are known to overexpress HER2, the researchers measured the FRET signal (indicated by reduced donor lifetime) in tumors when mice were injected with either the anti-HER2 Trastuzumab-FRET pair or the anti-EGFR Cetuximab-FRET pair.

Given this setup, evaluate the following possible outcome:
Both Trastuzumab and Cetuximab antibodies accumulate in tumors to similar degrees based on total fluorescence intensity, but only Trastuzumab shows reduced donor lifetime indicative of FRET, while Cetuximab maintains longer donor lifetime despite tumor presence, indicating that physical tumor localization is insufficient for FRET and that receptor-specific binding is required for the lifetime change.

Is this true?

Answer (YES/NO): NO